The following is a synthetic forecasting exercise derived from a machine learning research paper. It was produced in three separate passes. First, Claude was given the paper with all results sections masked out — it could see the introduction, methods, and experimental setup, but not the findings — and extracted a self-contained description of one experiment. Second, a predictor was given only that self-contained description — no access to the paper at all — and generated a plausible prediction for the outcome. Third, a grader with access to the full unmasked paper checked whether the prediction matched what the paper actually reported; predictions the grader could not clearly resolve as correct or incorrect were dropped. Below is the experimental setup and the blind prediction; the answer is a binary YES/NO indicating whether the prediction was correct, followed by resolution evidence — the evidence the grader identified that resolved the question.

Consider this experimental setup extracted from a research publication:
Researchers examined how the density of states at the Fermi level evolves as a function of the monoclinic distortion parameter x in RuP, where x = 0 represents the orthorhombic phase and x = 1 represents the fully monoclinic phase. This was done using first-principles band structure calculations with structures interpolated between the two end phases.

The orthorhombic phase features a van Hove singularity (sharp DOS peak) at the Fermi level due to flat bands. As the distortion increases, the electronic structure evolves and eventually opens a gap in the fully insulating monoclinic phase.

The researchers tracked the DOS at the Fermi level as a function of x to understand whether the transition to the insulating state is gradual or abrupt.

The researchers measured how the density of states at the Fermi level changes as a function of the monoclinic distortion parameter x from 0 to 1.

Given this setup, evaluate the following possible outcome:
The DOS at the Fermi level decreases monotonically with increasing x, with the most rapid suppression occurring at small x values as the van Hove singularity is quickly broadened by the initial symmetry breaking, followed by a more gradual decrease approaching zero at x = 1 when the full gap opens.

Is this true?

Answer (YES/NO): NO